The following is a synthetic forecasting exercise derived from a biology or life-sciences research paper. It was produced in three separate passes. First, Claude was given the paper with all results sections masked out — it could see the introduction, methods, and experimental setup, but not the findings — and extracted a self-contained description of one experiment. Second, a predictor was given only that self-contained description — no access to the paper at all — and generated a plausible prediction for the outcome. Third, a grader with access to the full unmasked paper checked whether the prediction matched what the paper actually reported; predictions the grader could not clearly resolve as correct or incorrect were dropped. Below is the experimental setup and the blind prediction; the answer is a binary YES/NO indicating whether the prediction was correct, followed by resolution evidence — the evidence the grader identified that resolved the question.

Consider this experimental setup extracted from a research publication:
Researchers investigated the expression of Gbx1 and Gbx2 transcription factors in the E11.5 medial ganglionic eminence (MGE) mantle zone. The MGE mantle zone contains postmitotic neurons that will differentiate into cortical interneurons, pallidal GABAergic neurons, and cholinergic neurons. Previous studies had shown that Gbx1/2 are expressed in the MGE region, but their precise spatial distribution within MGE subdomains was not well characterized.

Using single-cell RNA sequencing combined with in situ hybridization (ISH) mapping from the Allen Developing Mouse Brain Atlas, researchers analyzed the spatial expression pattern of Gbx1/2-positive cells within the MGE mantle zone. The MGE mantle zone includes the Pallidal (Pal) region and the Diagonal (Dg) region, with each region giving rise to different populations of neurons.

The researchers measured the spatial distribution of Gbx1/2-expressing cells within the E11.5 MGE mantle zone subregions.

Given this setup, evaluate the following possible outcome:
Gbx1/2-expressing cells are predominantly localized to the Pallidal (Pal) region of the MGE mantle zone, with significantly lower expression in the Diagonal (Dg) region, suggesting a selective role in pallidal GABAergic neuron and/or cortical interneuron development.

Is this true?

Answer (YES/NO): NO